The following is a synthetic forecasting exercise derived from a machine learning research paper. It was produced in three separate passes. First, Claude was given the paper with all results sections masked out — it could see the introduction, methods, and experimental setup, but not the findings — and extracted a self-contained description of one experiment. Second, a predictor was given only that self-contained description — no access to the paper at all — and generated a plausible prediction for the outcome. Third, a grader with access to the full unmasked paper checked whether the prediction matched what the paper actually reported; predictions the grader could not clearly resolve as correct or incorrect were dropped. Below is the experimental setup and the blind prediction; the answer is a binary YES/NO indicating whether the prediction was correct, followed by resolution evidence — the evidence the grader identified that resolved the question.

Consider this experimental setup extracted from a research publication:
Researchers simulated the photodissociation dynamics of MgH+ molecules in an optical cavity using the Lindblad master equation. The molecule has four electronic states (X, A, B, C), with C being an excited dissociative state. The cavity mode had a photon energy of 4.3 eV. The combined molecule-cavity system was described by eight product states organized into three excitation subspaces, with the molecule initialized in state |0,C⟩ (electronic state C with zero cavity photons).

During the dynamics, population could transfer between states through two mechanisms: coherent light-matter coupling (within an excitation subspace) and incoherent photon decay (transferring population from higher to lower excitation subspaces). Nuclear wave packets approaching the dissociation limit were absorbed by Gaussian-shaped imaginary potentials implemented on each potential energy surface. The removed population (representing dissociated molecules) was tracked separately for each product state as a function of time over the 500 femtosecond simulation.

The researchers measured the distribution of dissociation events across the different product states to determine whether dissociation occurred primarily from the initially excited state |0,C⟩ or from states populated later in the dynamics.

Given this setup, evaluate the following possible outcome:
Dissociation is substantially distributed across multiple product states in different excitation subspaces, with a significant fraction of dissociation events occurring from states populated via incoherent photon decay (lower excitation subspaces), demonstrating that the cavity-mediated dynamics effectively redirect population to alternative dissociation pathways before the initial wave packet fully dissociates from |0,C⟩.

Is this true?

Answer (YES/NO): YES